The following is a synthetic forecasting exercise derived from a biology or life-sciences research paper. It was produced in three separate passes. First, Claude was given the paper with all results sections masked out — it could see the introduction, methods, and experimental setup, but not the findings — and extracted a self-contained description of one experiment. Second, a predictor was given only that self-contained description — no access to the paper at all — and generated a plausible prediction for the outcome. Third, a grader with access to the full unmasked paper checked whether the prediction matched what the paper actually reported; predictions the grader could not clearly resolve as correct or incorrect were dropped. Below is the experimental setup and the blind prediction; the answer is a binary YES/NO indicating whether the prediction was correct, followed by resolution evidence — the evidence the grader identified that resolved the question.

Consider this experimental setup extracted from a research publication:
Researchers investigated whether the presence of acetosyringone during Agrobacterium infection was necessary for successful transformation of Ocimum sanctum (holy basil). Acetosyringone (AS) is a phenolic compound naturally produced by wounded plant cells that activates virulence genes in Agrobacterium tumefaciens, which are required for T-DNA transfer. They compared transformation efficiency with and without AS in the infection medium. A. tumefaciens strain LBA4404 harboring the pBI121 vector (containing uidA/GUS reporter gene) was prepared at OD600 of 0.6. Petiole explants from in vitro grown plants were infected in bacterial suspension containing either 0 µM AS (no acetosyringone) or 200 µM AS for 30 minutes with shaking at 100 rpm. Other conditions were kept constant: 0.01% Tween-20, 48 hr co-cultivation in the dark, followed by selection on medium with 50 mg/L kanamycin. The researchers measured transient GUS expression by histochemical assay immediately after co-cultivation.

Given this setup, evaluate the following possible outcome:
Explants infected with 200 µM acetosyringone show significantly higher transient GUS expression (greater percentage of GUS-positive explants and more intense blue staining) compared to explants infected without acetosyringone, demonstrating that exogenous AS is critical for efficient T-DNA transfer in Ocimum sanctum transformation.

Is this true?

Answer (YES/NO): YES